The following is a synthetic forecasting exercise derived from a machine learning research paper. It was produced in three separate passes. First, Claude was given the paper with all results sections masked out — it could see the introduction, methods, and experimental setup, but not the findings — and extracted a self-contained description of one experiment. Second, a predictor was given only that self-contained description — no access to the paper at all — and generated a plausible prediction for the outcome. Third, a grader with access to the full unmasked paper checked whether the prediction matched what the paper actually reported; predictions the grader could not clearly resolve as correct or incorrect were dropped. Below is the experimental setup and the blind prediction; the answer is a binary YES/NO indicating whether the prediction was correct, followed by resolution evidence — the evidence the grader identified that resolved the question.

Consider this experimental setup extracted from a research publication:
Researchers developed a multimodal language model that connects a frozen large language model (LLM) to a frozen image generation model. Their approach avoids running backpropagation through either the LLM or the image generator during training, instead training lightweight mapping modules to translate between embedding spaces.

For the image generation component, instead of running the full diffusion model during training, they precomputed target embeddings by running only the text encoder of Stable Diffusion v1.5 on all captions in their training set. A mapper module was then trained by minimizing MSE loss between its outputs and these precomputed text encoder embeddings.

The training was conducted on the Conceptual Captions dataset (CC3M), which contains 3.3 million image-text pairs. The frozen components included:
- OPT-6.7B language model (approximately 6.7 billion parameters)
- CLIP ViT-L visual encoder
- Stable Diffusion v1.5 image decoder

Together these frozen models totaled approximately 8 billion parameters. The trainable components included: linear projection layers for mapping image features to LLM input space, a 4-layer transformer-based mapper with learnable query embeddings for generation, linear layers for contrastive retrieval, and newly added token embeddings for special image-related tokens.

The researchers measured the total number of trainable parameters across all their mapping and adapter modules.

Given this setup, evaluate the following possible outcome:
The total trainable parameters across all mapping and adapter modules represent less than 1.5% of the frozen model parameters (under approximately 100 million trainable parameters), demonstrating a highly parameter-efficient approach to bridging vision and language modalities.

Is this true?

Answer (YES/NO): YES